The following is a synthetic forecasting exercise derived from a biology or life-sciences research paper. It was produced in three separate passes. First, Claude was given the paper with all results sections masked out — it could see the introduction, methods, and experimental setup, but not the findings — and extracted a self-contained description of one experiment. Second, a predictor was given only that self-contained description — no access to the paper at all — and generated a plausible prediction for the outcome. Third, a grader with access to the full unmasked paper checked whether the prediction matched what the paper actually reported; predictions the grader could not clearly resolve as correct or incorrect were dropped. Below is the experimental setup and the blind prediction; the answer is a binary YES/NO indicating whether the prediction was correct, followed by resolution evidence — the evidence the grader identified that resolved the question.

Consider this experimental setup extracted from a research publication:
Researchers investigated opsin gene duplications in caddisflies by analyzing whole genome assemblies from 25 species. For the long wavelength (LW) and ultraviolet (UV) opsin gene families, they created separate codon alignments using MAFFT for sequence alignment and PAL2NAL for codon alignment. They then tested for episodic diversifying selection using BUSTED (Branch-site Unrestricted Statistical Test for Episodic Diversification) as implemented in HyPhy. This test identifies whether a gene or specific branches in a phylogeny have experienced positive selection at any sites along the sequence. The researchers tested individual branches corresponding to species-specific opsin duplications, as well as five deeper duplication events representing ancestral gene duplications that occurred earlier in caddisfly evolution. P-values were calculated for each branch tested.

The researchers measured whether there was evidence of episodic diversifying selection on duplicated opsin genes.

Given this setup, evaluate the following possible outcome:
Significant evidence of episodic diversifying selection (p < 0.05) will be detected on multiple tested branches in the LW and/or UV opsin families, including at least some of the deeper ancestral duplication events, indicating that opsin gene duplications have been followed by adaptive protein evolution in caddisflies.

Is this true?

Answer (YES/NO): YES